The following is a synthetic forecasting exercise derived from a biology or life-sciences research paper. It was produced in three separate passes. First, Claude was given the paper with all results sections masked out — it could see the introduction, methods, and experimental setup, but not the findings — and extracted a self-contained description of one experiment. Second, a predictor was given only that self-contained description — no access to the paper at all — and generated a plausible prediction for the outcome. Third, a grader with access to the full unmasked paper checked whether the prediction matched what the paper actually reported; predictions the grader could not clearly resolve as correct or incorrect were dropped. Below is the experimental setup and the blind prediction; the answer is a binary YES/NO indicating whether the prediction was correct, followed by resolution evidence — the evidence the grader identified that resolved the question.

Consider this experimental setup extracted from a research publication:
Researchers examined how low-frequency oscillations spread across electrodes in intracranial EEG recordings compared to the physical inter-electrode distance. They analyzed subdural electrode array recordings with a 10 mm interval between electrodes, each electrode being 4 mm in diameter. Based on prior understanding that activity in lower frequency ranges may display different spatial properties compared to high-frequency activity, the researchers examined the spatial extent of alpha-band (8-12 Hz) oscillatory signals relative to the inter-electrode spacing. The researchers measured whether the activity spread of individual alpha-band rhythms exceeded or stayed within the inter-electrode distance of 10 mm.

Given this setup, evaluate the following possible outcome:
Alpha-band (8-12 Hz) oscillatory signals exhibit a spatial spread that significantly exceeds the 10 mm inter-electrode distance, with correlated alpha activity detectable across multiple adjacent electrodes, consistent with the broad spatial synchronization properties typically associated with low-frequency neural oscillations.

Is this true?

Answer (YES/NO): YES